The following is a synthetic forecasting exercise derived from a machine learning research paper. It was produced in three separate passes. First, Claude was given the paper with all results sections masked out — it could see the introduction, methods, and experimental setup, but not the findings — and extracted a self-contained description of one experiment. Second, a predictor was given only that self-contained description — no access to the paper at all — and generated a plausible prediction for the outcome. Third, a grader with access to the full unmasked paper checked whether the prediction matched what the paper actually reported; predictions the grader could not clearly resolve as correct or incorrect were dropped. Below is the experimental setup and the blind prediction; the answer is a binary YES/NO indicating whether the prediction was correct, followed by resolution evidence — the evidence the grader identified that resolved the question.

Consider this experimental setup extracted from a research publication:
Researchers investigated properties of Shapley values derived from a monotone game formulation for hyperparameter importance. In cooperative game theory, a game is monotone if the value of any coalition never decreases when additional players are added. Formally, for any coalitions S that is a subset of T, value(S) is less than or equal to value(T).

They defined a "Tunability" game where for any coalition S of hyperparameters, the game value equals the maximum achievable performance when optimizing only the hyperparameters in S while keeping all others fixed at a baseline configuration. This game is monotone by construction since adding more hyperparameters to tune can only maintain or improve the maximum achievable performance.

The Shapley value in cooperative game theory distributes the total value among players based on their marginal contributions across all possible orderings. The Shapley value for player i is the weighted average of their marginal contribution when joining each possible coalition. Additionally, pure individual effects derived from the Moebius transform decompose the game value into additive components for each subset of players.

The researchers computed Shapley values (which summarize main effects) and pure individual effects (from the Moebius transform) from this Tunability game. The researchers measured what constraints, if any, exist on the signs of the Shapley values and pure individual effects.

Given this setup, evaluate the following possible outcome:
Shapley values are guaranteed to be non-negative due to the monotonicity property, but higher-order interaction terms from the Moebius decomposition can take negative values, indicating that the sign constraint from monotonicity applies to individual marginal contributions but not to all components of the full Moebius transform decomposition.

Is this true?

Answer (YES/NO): YES